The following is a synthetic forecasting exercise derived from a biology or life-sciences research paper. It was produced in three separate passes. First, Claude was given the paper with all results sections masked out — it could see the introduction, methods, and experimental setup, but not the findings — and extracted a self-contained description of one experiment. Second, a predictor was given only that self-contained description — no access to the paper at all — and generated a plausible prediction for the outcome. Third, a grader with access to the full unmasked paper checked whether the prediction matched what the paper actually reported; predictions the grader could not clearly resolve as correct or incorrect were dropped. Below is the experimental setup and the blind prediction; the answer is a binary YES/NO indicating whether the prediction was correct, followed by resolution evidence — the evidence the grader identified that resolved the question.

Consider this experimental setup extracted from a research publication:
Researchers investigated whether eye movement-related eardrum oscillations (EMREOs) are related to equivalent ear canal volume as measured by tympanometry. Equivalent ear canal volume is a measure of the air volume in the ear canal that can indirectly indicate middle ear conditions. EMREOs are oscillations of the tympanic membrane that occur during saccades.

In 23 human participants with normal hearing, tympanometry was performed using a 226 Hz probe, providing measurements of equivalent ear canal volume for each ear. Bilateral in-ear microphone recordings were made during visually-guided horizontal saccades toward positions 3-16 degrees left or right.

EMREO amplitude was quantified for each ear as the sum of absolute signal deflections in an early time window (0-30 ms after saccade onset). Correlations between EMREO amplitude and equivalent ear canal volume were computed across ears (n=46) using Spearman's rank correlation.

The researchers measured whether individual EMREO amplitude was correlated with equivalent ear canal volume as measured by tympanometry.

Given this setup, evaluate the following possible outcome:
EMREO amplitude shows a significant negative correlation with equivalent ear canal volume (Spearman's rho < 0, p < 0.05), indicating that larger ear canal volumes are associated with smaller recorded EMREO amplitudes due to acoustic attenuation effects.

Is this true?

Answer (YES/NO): YES